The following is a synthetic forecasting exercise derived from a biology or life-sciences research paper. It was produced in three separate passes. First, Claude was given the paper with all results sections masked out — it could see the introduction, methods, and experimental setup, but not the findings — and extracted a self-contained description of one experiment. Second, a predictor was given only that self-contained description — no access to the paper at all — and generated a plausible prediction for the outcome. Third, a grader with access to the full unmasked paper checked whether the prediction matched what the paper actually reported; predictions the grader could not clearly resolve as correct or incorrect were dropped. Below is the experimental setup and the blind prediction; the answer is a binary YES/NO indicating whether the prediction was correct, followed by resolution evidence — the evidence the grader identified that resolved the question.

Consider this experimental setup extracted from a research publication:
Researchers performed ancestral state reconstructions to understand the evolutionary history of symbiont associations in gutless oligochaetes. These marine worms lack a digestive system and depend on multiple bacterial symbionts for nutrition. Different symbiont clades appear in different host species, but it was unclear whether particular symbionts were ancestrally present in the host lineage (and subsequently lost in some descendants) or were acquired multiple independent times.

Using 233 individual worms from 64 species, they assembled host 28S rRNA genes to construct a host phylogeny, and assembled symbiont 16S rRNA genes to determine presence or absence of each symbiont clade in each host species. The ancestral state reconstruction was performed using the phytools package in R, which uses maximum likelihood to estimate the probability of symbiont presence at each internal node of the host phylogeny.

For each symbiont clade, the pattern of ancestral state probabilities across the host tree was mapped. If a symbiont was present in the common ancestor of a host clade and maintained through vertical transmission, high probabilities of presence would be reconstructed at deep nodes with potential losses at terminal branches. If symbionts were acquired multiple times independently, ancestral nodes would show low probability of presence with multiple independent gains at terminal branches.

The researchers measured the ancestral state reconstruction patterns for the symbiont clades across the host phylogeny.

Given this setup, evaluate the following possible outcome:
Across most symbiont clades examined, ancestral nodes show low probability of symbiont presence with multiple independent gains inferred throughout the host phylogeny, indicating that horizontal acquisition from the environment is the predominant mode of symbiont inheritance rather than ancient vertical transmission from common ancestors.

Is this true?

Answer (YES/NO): NO